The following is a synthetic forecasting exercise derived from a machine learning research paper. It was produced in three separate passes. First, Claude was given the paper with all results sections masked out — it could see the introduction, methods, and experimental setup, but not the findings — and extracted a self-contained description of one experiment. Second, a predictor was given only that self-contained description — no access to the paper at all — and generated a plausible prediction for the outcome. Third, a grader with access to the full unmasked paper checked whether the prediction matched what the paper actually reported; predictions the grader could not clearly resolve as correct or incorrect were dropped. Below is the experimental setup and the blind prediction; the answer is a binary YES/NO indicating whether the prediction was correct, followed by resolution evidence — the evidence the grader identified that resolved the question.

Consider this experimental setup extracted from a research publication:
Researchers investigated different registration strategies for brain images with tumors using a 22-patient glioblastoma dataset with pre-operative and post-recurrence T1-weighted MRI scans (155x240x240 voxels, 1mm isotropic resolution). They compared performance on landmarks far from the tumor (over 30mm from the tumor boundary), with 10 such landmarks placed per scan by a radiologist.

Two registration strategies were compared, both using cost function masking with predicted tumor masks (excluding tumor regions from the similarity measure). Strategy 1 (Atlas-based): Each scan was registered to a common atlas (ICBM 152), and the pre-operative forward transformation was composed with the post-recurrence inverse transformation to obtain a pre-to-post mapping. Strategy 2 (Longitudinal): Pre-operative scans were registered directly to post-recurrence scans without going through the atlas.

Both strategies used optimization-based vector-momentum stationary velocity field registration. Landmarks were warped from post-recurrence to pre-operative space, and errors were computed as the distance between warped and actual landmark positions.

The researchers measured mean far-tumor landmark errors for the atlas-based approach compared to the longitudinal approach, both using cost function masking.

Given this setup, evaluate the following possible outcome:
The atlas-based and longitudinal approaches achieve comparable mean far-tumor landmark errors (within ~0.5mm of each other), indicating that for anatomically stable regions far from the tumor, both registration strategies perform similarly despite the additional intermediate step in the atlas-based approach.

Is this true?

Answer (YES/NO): NO